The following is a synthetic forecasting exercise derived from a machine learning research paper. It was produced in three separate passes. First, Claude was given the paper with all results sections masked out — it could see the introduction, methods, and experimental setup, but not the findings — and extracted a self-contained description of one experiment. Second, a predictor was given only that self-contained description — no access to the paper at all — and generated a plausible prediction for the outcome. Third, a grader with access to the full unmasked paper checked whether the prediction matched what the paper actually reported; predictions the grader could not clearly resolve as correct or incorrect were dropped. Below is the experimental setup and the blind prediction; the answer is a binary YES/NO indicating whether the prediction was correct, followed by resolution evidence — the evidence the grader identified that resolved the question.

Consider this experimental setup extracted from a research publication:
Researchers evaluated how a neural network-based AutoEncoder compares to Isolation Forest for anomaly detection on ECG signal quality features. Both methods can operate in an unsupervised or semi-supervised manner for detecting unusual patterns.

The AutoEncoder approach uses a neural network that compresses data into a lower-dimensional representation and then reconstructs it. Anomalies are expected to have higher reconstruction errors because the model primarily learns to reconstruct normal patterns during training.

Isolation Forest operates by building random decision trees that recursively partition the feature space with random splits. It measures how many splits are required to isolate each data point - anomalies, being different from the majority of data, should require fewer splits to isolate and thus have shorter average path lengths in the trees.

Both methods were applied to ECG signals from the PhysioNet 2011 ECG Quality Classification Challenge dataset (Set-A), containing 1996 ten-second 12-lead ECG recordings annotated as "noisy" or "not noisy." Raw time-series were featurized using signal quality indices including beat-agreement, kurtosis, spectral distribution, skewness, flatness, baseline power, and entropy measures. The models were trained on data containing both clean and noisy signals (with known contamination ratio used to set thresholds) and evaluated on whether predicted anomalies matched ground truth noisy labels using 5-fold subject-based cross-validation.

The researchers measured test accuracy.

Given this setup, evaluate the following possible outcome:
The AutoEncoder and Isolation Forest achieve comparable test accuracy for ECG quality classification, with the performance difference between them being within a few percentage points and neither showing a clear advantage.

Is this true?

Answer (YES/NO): YES